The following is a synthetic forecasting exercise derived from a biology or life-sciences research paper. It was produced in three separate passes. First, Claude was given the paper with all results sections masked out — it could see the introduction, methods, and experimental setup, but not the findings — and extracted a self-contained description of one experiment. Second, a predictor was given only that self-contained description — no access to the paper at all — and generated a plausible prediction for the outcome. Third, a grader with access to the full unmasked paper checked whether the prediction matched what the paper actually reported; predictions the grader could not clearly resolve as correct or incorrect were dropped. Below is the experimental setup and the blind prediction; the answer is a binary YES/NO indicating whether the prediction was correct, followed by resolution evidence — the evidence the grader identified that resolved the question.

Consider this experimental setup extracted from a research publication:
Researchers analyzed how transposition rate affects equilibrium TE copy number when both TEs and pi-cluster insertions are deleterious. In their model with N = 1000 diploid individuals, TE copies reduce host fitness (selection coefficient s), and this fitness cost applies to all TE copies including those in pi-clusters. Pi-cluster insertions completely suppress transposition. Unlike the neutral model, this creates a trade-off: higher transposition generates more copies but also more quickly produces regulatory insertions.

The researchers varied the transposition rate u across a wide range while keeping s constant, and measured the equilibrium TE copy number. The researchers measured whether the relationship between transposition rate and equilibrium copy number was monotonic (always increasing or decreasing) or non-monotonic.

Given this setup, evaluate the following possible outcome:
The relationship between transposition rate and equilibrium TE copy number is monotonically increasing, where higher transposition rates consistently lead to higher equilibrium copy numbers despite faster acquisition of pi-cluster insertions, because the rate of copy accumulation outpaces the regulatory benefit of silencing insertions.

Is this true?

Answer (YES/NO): NO